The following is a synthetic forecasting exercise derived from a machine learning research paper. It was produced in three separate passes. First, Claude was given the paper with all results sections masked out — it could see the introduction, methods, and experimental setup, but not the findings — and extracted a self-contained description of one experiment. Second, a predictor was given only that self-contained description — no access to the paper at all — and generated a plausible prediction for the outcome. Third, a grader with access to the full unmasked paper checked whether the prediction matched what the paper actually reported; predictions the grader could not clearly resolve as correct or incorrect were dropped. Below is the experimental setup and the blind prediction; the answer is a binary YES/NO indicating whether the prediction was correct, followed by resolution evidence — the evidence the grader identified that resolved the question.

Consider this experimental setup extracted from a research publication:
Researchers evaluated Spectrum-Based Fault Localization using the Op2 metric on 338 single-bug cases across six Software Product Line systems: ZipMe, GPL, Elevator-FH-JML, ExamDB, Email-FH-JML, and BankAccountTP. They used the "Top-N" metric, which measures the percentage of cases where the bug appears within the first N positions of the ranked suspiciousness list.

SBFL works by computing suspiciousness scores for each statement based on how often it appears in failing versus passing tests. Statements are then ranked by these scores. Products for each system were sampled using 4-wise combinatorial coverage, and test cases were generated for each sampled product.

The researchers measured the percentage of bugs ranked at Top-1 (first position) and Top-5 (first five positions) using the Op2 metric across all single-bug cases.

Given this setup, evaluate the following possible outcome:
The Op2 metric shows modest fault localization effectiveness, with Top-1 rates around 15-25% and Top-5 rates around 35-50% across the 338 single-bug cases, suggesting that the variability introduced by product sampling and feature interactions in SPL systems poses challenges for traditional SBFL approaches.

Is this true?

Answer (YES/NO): NO